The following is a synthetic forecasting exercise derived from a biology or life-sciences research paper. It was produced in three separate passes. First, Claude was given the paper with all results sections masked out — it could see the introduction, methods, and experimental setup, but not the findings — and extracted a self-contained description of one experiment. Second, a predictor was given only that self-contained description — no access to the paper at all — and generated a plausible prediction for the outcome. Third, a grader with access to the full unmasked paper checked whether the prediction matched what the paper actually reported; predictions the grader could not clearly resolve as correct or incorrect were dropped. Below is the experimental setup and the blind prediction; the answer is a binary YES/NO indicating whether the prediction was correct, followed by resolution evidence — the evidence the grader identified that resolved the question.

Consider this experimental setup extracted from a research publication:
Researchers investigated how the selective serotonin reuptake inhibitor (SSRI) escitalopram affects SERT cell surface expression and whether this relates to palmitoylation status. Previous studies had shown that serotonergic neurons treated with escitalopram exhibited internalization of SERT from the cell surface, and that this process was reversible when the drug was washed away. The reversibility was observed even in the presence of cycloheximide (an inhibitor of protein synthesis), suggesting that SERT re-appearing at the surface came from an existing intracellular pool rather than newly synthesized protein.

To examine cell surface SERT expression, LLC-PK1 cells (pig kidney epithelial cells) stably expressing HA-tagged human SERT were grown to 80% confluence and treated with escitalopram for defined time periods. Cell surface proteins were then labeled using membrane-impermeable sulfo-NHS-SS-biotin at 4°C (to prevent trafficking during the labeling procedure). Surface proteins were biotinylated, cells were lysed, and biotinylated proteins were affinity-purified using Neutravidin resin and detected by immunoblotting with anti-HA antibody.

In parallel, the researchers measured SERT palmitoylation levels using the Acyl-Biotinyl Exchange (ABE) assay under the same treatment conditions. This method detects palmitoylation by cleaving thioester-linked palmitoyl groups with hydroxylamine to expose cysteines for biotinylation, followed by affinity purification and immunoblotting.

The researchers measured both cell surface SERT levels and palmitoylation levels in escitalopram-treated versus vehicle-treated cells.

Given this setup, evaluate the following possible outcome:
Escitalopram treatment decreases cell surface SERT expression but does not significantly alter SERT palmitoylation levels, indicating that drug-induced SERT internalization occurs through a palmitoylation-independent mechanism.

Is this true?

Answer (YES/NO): NO